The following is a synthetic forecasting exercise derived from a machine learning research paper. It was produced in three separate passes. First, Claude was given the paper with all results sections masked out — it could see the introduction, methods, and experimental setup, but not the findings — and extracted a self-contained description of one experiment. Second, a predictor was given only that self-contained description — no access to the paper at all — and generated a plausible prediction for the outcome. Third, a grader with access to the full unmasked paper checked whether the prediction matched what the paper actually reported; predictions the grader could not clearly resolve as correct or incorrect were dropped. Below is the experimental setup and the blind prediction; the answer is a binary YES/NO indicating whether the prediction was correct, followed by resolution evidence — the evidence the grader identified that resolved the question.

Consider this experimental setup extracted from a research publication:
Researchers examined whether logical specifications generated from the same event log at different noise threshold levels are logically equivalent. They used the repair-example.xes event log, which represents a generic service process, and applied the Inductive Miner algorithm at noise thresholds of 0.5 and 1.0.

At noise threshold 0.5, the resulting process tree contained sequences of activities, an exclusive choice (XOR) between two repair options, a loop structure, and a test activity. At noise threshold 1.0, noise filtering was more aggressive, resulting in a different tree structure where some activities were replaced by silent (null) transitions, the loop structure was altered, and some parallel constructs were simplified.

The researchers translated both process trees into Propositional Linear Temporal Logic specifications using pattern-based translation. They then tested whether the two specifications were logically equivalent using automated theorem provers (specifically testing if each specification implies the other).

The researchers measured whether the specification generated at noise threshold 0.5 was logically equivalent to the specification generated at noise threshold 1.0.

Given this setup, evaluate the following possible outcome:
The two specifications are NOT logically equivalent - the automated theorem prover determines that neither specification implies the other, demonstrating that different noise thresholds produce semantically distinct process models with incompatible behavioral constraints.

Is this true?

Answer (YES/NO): NO